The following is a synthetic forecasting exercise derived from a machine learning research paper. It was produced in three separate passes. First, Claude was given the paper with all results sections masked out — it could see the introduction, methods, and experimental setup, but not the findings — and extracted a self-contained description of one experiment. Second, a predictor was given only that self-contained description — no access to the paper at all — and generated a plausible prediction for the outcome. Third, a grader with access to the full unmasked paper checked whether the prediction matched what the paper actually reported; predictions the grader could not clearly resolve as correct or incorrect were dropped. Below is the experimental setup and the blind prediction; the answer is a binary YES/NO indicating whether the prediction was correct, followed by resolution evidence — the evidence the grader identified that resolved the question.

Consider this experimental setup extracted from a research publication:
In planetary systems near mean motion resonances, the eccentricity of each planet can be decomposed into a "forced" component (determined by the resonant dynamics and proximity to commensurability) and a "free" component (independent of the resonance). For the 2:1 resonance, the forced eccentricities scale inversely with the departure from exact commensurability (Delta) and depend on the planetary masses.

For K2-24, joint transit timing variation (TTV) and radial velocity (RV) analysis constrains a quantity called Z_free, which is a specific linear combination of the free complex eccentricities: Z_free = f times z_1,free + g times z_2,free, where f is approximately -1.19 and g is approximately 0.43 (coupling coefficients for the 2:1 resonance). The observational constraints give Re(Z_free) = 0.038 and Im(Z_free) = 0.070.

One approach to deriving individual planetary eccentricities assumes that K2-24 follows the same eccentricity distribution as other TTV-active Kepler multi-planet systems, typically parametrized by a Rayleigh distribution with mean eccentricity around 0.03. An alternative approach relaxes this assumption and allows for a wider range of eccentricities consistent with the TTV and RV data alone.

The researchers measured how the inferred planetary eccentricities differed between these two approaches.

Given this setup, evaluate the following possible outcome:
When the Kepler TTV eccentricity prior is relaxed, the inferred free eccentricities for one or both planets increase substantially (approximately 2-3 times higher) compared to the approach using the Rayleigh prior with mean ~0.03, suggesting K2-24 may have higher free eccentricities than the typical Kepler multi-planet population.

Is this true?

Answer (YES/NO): YES